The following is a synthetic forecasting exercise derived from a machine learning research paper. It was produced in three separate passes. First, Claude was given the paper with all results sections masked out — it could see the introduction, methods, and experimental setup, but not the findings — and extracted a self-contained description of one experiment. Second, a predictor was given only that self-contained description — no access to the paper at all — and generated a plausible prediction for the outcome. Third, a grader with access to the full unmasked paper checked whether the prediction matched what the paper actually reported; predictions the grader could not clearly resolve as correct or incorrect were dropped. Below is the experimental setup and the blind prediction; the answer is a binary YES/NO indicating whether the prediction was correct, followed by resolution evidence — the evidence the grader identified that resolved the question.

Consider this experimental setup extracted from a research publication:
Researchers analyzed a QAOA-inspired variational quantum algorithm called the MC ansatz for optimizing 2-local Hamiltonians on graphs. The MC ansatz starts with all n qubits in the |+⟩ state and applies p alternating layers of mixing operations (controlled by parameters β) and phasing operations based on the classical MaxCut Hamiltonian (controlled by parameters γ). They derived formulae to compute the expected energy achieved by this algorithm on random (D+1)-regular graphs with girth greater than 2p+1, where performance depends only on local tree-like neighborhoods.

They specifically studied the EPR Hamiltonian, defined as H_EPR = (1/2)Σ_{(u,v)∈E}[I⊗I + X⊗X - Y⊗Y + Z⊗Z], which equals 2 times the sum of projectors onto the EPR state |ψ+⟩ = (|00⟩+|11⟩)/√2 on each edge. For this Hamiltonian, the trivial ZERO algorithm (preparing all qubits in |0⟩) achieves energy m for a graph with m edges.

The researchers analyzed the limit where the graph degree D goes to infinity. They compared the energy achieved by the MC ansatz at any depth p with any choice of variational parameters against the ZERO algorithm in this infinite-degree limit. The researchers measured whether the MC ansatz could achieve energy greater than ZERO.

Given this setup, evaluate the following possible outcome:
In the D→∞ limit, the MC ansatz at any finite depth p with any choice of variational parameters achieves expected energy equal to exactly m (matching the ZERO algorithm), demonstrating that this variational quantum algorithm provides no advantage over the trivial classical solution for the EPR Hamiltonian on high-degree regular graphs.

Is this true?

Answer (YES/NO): NO